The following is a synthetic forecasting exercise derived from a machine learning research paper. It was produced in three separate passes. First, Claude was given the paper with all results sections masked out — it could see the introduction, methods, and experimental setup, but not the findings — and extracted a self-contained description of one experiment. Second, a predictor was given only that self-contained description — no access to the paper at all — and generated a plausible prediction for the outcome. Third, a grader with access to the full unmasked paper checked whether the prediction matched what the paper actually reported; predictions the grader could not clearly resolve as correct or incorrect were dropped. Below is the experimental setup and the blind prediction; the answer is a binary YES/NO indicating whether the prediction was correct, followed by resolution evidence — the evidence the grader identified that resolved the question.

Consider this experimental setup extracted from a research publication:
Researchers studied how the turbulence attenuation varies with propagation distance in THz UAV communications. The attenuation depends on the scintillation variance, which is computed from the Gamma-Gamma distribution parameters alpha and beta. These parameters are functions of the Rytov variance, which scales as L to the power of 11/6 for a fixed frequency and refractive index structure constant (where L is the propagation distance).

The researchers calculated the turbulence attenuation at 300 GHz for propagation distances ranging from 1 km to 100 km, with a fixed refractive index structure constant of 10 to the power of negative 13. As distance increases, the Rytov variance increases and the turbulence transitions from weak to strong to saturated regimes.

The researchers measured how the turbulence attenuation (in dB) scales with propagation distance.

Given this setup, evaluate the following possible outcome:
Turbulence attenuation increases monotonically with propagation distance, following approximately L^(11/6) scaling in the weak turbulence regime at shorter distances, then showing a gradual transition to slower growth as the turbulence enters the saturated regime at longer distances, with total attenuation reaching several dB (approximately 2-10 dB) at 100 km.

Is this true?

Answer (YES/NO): NO